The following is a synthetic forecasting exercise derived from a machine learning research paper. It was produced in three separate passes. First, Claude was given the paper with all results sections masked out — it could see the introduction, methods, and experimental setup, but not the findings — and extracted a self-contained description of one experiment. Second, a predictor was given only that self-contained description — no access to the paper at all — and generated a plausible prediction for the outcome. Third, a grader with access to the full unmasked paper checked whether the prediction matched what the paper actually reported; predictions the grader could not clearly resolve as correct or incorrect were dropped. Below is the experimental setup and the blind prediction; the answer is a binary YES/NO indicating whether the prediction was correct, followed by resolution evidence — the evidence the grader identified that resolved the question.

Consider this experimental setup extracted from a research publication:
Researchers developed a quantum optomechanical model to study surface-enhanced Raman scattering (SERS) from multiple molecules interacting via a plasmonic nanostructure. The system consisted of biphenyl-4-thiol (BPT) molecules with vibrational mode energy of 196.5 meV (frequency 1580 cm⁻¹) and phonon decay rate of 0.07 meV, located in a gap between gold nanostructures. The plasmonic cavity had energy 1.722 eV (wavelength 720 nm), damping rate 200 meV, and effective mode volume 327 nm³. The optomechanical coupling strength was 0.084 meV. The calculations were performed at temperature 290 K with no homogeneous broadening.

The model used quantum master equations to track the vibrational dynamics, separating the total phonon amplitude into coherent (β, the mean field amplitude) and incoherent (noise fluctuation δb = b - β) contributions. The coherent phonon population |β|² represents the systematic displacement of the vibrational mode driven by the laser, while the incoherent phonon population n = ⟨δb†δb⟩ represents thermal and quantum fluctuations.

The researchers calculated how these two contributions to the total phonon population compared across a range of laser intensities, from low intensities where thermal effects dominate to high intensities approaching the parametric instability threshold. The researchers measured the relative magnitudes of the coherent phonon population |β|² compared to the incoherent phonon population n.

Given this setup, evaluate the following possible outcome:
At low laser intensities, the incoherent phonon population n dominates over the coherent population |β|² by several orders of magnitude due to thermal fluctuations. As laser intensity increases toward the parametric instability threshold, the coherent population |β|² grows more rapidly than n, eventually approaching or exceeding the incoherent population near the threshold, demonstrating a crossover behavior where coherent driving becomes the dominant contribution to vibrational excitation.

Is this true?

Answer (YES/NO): NO